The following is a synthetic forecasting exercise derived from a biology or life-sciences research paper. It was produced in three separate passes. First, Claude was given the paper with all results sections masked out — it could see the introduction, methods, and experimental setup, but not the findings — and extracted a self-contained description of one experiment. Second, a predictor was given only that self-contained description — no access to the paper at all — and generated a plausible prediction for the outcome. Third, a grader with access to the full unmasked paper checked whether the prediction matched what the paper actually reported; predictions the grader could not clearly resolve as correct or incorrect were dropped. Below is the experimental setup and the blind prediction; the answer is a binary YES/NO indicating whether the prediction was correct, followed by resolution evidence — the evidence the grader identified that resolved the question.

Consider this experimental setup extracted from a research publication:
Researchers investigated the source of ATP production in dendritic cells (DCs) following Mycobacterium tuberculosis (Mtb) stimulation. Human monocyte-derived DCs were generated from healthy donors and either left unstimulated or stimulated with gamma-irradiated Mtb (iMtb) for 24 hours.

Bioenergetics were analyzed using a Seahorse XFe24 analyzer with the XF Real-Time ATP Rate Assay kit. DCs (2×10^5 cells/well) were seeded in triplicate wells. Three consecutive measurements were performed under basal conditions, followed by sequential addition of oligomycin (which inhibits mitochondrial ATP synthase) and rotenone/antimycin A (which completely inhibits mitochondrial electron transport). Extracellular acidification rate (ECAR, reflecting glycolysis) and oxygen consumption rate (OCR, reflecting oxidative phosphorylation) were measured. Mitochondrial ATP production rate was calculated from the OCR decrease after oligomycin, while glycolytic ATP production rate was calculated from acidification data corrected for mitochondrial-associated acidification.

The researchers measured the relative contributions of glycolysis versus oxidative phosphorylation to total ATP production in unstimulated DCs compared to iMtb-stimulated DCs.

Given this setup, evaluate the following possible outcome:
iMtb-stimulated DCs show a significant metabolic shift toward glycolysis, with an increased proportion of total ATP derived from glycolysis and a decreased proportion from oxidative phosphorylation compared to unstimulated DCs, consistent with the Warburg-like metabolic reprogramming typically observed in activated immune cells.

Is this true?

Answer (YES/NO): YES